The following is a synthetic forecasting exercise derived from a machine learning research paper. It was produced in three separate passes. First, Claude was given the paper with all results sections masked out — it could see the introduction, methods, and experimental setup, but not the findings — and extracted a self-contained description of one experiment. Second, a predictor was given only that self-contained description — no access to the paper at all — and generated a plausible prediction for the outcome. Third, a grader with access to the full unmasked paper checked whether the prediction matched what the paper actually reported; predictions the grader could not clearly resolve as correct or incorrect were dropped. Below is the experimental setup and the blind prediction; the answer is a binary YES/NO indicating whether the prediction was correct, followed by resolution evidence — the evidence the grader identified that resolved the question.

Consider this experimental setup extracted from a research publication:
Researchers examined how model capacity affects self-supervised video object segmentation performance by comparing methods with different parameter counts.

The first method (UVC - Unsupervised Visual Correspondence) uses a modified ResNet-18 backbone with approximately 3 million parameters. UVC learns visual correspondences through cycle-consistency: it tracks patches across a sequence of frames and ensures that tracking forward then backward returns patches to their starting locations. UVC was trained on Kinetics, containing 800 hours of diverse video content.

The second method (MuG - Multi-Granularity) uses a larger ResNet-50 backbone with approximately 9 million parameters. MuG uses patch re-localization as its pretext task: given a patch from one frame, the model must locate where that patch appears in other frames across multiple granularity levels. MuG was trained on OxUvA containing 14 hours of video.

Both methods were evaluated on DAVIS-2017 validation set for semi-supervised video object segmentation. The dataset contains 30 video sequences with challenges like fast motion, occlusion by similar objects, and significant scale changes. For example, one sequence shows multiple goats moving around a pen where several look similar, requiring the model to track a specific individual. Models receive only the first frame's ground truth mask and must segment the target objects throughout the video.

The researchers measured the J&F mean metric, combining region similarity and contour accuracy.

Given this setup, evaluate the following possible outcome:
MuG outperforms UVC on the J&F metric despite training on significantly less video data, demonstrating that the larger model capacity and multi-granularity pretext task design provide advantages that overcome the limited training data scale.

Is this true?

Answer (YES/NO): NO